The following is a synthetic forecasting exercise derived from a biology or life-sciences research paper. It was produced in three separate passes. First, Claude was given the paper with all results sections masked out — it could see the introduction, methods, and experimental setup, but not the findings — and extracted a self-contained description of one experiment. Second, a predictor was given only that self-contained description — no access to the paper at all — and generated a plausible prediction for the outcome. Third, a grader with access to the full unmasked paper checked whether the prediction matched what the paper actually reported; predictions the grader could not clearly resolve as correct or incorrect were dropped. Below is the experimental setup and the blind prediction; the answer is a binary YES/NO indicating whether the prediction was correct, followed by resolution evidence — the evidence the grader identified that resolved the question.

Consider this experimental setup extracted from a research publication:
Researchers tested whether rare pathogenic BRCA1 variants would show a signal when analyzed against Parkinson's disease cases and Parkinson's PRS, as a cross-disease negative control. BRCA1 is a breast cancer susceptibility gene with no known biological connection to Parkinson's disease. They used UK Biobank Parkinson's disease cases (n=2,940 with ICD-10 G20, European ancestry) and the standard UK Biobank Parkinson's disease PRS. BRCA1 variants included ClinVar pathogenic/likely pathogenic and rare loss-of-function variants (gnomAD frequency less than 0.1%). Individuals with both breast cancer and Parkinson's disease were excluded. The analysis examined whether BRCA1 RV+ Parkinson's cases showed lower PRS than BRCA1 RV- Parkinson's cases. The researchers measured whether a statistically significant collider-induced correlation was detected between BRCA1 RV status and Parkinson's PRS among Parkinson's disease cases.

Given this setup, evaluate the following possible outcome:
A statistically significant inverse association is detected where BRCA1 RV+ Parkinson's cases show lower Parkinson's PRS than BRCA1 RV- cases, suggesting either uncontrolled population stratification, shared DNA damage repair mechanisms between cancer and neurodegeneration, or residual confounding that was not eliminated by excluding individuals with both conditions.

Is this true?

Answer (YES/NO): NO